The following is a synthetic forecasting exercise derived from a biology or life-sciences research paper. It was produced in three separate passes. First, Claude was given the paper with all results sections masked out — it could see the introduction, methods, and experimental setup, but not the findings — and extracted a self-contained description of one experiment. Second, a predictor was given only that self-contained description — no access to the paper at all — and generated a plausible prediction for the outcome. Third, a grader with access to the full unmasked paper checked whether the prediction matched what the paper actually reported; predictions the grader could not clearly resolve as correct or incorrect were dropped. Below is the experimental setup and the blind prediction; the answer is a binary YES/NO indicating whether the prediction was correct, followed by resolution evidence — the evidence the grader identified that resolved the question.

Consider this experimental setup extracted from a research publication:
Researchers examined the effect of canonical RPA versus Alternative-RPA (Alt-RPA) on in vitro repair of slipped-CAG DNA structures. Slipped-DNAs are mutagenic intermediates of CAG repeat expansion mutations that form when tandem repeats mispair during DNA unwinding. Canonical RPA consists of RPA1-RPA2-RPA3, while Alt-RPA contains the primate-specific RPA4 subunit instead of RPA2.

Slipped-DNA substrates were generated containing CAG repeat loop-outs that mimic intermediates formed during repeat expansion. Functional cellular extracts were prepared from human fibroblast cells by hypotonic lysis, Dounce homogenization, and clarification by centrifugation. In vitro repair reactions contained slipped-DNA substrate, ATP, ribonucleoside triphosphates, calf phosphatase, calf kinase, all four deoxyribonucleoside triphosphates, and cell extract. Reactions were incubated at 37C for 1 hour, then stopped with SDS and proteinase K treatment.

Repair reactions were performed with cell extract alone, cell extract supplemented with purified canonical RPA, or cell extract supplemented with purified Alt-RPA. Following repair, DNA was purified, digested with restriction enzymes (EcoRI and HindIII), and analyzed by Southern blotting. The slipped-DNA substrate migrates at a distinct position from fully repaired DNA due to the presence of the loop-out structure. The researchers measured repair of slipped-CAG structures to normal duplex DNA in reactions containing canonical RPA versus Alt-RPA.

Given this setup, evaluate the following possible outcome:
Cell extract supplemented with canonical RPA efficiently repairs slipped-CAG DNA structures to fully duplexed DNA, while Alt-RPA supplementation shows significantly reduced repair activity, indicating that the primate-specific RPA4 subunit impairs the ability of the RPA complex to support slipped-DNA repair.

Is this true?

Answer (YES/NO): NO